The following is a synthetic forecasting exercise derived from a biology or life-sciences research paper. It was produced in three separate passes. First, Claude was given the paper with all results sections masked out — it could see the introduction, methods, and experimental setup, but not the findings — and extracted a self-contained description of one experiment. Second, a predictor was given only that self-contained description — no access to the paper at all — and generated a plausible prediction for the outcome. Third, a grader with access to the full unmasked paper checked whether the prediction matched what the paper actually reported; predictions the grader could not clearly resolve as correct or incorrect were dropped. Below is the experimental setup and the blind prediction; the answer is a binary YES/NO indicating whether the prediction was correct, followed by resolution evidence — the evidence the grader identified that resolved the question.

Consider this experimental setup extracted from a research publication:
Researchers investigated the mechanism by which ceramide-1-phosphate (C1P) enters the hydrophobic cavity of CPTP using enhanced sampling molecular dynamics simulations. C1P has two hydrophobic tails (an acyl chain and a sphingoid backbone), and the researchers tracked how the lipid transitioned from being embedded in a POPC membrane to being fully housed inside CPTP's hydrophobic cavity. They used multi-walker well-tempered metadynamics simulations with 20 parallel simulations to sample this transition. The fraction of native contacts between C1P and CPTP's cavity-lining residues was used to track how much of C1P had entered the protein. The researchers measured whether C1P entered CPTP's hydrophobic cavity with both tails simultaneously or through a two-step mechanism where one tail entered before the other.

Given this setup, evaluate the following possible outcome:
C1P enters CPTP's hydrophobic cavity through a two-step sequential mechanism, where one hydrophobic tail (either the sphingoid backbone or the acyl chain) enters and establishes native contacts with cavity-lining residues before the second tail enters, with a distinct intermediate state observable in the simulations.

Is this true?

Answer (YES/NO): YES